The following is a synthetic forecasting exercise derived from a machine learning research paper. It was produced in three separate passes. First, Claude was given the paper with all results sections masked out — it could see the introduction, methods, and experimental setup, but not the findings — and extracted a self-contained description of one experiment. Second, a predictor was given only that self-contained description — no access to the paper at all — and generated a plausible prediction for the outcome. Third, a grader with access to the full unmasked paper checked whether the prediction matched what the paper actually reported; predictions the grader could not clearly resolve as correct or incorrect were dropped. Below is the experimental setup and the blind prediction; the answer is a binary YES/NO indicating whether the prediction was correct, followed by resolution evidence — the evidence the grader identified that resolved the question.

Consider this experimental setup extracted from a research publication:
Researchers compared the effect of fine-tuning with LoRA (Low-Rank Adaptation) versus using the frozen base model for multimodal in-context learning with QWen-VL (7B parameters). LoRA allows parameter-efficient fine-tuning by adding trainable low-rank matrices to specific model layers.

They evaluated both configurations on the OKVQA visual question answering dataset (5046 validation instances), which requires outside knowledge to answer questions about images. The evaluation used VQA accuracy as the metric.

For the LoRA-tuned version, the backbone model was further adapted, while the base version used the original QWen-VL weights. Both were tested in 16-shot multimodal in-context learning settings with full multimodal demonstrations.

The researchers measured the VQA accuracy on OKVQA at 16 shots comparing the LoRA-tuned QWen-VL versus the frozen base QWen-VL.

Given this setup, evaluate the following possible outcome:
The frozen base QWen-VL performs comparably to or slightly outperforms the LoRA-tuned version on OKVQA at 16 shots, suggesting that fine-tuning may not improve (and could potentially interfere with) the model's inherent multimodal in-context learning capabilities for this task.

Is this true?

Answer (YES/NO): YES